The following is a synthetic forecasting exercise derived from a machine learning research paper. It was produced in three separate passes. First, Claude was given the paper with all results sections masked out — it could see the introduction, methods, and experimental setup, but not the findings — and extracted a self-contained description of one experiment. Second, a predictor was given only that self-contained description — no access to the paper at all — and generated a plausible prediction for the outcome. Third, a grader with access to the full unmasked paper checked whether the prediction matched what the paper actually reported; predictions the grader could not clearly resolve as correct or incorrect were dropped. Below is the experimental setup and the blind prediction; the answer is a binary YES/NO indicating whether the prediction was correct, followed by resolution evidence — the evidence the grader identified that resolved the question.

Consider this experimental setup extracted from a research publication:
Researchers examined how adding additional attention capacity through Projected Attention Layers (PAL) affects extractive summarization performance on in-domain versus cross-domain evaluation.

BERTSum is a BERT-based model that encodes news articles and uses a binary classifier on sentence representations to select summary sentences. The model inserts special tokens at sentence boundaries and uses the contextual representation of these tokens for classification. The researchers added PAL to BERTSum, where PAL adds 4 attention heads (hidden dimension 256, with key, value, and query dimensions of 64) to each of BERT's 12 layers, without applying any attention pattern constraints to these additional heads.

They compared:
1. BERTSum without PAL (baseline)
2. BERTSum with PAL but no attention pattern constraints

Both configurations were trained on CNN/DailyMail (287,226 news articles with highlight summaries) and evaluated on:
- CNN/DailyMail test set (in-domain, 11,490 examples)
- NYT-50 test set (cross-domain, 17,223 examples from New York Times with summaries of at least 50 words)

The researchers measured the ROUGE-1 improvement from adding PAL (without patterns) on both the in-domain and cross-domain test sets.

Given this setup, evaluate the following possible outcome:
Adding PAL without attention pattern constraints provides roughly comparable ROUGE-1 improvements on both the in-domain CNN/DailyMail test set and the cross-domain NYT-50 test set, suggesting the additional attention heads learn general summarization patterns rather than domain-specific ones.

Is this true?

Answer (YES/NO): NO